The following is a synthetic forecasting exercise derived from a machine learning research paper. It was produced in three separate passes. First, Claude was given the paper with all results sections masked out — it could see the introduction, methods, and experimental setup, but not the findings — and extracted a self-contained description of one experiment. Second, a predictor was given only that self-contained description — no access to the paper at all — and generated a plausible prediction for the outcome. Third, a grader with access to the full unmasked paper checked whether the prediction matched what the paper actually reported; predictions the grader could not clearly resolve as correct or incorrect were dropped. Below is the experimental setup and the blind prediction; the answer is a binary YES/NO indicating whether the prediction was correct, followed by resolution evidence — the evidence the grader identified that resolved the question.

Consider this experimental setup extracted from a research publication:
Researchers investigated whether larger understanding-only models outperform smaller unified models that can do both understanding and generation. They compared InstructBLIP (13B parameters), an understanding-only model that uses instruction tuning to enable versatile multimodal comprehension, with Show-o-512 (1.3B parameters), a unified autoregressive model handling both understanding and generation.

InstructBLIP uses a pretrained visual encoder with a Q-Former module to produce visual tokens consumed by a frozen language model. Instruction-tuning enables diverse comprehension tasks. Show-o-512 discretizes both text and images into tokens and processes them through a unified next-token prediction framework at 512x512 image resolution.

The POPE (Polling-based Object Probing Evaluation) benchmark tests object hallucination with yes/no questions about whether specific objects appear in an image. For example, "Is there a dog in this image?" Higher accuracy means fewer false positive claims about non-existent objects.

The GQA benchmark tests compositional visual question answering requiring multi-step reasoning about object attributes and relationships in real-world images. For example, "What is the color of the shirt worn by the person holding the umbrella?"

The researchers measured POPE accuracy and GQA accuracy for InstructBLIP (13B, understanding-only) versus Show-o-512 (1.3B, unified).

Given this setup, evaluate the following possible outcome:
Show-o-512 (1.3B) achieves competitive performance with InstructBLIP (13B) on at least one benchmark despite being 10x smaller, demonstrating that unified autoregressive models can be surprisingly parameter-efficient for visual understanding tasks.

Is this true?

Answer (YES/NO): YES